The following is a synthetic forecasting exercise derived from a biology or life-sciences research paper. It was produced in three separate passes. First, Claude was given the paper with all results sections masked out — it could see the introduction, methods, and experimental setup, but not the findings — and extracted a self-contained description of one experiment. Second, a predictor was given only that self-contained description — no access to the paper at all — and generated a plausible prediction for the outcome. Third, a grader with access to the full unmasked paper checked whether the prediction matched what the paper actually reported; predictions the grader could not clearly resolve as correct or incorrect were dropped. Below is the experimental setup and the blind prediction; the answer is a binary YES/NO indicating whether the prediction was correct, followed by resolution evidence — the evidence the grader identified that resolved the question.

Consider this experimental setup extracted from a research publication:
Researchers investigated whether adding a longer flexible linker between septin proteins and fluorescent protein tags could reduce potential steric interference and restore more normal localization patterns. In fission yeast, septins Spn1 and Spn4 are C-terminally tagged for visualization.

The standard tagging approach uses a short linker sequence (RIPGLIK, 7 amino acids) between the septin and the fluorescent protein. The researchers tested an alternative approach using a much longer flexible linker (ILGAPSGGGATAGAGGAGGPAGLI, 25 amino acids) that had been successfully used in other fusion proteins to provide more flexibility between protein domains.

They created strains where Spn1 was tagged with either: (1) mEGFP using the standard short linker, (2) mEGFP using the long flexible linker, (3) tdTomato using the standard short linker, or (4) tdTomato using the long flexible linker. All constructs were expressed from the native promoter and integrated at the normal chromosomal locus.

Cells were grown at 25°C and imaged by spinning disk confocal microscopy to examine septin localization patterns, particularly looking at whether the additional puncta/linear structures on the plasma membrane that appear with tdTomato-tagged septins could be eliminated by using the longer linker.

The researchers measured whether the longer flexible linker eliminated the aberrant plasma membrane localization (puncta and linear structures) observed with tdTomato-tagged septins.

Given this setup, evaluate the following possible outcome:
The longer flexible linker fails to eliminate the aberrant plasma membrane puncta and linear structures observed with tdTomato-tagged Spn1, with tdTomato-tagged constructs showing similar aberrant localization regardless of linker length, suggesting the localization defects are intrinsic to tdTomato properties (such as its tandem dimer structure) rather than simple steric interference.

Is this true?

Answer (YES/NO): NO